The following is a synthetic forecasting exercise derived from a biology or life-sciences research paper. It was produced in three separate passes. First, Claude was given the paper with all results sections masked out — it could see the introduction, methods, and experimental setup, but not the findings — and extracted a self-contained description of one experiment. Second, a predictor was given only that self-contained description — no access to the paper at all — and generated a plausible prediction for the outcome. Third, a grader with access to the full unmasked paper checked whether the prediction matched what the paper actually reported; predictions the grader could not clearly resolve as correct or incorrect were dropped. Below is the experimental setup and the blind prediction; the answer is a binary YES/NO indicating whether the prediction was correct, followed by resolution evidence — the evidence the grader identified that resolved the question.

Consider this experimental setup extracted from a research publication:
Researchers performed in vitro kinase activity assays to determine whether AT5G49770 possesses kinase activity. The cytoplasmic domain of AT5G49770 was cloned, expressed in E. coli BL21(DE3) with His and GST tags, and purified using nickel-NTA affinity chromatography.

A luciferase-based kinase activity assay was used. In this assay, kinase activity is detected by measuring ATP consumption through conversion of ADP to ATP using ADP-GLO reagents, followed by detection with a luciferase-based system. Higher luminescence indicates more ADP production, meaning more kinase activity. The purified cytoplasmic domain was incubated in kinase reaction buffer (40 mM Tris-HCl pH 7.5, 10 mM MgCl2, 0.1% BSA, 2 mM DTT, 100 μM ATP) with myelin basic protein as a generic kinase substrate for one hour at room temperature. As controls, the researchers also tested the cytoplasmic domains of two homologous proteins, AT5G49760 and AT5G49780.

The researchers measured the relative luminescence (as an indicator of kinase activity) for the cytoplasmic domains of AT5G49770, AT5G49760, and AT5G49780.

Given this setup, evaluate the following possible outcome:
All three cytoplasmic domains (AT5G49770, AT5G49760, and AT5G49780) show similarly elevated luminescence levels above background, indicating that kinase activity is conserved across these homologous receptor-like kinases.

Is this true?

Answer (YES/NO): NO